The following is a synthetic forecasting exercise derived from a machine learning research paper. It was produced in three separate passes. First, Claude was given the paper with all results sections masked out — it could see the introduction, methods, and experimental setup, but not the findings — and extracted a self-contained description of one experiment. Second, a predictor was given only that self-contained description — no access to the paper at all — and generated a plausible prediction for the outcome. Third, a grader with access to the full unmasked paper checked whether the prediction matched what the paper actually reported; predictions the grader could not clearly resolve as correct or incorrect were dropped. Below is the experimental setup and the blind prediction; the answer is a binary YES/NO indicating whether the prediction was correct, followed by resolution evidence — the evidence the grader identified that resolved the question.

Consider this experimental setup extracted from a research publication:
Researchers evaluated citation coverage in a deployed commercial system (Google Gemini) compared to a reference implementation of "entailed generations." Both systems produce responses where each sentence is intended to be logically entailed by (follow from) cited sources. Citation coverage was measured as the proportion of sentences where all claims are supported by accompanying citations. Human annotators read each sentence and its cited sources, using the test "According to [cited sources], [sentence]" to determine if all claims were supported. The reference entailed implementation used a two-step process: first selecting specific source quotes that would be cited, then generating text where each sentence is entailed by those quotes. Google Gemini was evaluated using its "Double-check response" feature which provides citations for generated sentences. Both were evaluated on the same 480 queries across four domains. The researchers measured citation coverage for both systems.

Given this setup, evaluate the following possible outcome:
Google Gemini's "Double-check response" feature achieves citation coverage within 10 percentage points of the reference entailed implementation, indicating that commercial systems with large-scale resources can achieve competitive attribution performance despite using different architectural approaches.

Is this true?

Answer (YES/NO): NO